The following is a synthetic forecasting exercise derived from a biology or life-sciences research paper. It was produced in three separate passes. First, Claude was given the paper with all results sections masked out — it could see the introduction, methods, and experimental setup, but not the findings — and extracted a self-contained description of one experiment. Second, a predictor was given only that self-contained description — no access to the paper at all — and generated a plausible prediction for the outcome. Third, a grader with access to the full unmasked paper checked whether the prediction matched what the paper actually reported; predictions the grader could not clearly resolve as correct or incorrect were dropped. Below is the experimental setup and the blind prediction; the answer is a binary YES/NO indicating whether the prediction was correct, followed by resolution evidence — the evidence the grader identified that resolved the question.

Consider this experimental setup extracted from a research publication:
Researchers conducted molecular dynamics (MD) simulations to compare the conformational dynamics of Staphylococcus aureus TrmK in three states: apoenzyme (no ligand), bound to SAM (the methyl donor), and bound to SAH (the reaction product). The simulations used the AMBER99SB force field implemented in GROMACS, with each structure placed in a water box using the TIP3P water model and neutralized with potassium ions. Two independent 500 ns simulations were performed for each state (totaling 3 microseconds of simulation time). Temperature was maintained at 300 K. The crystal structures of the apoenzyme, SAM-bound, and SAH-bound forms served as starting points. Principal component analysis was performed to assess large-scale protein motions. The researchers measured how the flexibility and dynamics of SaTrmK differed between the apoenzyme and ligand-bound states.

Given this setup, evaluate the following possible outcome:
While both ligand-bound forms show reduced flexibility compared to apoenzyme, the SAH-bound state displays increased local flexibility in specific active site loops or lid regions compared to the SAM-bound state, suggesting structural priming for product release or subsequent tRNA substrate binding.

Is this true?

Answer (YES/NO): NO